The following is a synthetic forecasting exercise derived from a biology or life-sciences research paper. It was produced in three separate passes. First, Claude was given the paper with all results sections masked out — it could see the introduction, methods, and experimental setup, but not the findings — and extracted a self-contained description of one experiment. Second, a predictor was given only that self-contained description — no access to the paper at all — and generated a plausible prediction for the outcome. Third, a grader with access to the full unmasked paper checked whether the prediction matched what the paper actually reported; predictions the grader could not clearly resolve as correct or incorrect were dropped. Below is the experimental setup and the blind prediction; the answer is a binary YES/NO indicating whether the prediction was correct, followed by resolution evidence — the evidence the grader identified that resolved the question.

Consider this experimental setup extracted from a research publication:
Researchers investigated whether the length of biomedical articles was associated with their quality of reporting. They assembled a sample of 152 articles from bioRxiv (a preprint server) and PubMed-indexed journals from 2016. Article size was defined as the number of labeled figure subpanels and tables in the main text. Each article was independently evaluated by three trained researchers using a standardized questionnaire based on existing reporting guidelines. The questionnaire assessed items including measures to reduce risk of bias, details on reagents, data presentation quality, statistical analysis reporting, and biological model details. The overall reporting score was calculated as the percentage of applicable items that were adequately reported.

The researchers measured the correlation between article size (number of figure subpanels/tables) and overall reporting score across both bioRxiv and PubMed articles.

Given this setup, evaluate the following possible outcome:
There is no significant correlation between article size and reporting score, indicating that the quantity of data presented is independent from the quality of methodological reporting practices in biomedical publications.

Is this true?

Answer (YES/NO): NO